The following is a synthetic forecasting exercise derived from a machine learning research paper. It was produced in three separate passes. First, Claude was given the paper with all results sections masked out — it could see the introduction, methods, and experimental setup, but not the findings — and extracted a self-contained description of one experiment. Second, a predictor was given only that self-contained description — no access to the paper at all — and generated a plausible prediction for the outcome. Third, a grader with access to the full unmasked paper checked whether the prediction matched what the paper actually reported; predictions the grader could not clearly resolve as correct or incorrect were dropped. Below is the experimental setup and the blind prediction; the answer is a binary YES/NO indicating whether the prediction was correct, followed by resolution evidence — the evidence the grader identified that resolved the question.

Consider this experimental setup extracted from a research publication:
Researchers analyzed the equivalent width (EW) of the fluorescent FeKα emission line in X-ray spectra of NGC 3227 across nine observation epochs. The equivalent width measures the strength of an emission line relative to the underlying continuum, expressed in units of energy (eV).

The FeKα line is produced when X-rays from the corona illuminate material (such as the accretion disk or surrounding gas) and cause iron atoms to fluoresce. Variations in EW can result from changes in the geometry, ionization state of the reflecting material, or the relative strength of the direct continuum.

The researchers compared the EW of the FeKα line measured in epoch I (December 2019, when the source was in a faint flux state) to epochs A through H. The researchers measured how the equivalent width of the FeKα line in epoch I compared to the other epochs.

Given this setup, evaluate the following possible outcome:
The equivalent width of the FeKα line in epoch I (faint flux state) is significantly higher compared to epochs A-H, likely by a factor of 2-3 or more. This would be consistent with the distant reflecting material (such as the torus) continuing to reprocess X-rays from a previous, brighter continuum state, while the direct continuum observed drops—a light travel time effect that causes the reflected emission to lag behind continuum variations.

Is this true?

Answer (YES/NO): YES